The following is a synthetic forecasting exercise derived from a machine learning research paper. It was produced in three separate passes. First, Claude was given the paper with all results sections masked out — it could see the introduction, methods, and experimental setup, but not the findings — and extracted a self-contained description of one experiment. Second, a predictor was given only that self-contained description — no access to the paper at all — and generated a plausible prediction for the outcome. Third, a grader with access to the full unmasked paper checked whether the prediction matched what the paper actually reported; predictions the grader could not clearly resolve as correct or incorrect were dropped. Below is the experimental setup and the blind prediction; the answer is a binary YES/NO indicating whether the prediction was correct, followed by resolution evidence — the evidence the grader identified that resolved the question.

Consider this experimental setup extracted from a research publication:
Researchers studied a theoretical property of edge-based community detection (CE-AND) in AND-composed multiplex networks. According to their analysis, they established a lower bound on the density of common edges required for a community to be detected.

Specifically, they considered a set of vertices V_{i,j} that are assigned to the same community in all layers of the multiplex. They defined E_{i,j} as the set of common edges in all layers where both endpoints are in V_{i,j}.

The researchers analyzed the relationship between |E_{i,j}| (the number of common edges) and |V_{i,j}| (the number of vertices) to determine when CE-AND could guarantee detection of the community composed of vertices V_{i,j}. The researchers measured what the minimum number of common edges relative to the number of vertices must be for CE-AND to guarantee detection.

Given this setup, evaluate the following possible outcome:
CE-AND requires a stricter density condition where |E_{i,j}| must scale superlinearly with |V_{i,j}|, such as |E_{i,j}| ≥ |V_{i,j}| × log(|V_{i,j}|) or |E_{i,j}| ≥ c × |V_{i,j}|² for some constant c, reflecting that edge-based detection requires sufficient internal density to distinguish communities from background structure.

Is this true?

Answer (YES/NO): NO